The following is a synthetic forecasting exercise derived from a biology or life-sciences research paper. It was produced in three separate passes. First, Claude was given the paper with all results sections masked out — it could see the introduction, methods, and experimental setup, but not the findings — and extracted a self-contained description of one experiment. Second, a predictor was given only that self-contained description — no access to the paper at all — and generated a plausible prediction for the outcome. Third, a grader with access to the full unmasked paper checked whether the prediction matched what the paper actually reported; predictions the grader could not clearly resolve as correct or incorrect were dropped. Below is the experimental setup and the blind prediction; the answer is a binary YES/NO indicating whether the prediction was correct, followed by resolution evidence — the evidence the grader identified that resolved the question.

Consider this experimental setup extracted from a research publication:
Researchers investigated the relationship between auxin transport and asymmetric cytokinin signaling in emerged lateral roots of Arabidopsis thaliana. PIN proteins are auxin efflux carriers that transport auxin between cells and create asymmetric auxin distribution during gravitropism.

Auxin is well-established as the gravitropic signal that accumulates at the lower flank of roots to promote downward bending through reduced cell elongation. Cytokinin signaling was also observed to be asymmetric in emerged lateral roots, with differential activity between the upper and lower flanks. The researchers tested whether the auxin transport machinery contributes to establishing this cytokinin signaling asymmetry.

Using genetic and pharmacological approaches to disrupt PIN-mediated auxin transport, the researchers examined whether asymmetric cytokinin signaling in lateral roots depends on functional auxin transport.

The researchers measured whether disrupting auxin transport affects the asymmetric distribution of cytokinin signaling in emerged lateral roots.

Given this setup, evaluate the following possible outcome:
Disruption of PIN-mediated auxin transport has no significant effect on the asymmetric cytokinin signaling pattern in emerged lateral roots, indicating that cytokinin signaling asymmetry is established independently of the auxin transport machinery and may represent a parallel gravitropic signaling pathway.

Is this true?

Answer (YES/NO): NO